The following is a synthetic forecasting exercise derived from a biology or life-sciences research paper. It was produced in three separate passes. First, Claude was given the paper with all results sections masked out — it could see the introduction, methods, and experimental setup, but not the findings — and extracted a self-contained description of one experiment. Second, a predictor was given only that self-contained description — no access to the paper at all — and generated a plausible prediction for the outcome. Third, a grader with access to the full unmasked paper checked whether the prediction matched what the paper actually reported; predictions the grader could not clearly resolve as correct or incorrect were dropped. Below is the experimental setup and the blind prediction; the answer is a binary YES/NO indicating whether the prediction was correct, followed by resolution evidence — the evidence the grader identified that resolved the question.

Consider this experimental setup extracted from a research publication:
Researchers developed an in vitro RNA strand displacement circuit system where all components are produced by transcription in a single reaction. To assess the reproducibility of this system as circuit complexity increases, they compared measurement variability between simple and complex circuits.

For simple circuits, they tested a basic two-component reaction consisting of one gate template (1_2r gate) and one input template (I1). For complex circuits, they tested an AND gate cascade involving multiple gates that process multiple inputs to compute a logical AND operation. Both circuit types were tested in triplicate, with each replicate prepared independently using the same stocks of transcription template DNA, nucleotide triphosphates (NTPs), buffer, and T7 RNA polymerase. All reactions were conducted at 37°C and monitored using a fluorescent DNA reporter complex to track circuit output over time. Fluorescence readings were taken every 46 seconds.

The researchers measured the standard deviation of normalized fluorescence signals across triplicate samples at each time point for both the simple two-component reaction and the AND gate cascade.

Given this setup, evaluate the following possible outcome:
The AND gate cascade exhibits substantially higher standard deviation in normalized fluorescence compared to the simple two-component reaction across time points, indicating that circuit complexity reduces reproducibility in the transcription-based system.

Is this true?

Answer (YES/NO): YES